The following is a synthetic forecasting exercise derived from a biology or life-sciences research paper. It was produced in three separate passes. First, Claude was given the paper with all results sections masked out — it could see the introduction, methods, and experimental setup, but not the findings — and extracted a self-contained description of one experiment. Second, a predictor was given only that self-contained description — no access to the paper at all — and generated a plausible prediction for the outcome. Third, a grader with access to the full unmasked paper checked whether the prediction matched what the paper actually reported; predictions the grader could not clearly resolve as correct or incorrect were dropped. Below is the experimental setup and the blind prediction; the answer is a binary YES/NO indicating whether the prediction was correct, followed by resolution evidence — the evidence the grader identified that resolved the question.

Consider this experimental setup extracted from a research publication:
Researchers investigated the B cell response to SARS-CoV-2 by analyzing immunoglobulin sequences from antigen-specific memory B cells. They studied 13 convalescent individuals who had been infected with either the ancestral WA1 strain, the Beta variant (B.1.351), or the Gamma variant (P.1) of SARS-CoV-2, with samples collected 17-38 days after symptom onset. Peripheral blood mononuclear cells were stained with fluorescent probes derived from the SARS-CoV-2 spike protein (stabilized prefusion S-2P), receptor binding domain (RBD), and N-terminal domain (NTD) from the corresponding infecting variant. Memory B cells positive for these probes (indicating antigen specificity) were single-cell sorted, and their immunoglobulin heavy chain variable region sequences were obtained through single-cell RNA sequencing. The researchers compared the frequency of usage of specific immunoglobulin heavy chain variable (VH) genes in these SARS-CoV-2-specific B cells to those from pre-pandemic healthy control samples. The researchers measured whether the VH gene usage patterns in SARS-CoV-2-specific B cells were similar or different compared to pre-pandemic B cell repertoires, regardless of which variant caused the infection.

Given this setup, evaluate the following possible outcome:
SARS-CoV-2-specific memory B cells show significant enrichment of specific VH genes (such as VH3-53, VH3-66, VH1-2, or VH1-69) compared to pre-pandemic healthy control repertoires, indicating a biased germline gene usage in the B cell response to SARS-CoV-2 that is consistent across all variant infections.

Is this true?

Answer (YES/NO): YES